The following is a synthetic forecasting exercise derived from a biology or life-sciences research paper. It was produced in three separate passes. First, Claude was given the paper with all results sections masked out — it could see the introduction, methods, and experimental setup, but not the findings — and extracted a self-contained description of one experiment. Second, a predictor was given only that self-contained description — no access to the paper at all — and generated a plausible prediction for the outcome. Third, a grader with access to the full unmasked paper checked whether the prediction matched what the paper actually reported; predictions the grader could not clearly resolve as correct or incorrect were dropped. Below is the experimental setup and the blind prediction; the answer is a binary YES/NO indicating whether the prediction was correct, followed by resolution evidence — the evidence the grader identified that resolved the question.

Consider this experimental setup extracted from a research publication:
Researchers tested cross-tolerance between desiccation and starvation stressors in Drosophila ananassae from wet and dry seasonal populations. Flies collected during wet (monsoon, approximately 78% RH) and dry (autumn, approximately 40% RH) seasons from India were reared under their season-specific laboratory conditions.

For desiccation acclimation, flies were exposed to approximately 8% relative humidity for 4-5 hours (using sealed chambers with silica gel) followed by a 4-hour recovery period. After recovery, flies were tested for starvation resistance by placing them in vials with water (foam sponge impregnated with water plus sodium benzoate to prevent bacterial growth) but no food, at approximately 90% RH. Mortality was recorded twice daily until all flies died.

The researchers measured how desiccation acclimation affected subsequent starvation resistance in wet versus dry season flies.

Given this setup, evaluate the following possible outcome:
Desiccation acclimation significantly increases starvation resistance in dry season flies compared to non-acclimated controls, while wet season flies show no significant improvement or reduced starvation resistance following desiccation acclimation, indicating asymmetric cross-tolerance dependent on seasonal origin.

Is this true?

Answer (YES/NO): NO